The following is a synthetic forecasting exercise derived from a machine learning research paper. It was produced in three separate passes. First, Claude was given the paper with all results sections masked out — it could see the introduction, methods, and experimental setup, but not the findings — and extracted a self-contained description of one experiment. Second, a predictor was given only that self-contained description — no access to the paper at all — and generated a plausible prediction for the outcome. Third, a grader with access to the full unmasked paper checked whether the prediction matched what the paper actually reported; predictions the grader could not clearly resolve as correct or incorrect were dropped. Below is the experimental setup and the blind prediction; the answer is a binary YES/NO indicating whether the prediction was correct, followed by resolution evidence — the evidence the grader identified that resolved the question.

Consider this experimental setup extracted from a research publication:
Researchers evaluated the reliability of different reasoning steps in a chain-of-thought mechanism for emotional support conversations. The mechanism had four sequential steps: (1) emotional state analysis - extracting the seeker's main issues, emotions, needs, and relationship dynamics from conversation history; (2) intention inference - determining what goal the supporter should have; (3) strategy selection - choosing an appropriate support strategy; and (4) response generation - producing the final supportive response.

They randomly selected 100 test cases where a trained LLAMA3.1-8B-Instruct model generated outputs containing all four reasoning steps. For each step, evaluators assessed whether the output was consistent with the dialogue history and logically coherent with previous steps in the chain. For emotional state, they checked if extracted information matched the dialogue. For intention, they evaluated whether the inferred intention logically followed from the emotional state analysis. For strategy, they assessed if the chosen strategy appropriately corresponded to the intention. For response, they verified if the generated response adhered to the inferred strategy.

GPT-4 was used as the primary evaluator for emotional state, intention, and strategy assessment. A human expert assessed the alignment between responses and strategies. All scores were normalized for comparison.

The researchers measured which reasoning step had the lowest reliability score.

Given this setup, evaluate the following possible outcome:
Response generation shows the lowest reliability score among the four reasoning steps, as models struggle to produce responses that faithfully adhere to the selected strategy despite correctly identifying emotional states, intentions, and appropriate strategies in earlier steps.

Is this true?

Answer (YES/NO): YES